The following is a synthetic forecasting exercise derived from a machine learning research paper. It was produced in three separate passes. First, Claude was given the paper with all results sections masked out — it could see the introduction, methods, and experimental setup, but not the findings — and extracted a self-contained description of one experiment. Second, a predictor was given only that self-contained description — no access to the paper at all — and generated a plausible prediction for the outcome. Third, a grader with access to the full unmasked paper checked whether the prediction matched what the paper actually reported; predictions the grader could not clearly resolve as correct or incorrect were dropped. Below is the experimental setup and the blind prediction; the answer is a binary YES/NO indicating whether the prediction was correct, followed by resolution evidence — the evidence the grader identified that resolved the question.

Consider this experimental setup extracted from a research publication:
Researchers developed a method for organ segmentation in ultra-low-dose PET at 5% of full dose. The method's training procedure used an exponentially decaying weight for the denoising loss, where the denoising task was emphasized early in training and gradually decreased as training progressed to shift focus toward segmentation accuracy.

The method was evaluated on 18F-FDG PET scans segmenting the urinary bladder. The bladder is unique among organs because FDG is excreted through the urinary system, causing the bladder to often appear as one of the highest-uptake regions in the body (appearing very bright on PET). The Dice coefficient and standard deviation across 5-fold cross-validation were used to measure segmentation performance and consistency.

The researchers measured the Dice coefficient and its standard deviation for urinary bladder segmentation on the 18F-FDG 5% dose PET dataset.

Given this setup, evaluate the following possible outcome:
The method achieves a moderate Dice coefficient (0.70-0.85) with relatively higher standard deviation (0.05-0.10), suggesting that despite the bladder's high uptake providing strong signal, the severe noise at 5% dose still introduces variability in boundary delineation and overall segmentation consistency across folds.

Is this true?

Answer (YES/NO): YES